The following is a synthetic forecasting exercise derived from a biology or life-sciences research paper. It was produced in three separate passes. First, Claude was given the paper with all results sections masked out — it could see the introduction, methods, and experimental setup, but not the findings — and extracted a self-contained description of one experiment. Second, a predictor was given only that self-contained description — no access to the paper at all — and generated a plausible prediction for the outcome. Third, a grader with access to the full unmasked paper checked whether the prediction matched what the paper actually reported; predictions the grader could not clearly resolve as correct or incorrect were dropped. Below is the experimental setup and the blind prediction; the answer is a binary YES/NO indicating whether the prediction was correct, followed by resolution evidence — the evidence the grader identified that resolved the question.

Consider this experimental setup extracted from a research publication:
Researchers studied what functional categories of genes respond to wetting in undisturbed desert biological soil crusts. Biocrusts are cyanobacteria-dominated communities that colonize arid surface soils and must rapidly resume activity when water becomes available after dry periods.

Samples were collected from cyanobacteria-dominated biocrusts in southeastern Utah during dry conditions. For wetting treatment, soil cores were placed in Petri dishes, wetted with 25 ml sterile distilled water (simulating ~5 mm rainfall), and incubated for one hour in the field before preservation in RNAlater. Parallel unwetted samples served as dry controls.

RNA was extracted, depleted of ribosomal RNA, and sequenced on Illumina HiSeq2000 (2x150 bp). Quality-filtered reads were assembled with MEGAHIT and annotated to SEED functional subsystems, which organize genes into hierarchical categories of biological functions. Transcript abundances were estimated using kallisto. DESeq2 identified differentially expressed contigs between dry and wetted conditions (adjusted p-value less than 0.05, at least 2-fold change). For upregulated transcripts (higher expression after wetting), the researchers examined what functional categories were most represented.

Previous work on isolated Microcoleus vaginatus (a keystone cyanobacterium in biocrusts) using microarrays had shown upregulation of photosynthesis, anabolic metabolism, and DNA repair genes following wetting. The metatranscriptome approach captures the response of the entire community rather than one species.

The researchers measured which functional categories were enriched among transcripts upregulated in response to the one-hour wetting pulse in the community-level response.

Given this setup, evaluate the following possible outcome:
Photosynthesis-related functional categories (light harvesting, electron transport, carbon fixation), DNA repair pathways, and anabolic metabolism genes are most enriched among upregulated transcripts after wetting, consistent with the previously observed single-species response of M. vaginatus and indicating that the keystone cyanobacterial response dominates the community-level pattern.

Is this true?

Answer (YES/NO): NO